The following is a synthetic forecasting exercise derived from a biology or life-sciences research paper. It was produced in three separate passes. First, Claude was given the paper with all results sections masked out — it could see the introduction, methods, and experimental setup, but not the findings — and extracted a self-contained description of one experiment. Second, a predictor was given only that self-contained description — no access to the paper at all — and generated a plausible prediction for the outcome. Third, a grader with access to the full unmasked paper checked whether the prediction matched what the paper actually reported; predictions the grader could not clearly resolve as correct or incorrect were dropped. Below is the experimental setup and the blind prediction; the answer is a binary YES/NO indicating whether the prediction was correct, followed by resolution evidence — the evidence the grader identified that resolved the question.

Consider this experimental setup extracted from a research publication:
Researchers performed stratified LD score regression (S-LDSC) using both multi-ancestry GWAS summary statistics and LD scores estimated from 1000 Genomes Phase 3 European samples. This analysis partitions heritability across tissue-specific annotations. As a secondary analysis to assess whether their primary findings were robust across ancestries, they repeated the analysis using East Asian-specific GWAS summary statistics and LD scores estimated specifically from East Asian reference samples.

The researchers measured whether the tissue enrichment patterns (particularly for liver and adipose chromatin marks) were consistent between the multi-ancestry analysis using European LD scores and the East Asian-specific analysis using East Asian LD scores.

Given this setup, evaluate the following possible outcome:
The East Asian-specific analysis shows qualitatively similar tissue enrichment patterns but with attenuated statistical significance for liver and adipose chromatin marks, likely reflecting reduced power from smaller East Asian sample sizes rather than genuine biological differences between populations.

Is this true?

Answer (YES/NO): NO